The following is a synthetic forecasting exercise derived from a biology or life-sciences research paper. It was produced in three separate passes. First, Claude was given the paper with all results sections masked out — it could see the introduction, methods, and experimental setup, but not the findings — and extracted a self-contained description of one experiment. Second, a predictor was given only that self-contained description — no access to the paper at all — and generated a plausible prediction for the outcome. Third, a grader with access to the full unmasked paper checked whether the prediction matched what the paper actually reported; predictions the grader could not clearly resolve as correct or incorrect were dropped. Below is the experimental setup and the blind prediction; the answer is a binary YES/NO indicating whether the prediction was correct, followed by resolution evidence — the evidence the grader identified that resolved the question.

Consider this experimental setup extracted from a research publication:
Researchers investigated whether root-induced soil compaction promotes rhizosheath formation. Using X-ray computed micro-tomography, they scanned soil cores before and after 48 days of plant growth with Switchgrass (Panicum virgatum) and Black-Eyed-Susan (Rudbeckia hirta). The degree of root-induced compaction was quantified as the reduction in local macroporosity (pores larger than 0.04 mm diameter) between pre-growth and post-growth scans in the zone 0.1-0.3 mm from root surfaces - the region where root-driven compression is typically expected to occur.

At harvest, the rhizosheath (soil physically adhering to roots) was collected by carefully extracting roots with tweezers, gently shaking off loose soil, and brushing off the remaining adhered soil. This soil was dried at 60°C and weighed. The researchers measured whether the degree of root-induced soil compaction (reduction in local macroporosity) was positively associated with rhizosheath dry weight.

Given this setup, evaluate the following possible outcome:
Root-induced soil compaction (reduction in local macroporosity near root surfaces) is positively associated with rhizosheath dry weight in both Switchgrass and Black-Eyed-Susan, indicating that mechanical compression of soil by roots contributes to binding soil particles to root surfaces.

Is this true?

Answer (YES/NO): NO